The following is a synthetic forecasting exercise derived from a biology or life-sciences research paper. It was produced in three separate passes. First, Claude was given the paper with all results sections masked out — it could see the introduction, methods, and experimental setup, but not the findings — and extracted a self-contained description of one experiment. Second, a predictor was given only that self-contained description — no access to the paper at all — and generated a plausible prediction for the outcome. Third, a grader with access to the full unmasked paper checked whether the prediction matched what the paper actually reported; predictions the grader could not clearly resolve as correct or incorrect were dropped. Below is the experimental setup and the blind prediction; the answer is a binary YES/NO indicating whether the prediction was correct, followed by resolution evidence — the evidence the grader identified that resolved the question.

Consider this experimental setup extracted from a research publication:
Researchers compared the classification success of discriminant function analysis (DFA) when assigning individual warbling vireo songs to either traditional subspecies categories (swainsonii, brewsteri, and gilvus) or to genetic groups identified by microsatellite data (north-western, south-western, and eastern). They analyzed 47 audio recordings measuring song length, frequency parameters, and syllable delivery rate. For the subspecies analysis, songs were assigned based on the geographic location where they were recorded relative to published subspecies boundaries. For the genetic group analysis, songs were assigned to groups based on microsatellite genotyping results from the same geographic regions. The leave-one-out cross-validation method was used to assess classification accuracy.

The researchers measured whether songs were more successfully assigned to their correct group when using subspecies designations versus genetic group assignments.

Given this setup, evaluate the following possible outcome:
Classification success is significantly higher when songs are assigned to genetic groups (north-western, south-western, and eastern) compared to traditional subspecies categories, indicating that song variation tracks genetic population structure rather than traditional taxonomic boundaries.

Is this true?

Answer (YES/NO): NO